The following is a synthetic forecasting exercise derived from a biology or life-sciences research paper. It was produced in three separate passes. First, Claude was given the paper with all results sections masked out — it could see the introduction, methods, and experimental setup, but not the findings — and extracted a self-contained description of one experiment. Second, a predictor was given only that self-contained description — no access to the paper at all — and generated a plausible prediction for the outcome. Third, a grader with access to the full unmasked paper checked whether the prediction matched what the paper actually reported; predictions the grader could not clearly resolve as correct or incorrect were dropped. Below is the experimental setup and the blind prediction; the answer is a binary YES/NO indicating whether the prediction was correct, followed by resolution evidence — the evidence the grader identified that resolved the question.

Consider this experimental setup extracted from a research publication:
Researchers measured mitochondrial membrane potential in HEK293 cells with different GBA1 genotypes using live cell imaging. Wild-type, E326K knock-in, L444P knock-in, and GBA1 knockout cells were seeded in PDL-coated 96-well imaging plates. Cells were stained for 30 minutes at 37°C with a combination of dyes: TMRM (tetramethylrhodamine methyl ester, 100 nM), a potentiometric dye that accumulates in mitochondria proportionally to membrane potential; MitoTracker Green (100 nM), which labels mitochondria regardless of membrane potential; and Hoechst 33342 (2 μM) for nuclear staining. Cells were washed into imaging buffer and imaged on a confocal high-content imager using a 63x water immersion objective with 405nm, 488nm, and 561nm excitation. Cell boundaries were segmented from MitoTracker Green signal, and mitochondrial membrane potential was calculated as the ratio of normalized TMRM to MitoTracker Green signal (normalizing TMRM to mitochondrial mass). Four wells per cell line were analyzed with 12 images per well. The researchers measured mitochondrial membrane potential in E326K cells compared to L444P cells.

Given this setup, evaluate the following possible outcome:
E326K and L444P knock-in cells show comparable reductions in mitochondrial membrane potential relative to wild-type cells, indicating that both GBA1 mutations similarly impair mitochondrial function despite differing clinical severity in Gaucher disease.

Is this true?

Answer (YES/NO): NO